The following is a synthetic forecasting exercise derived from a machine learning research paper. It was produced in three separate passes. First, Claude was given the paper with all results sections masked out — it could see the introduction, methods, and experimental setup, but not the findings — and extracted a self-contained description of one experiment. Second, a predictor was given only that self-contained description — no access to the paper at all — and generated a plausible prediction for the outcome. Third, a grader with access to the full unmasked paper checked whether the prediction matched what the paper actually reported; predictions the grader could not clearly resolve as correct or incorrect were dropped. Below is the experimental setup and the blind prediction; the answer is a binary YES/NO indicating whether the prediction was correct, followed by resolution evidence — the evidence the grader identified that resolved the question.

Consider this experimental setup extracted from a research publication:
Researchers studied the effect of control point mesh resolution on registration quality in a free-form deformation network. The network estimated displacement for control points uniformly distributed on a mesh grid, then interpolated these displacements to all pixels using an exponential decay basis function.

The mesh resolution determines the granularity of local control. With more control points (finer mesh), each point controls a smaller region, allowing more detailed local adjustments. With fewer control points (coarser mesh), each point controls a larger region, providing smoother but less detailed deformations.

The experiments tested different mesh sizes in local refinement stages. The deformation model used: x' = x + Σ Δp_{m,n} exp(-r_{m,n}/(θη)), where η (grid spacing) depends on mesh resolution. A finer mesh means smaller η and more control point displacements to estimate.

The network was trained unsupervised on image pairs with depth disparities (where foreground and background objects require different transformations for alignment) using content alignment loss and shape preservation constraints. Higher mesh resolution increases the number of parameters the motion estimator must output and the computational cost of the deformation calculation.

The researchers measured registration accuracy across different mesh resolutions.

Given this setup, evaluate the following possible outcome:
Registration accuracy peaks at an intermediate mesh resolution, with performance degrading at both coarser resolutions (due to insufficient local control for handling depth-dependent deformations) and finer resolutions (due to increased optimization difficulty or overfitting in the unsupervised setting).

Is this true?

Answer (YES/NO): NO